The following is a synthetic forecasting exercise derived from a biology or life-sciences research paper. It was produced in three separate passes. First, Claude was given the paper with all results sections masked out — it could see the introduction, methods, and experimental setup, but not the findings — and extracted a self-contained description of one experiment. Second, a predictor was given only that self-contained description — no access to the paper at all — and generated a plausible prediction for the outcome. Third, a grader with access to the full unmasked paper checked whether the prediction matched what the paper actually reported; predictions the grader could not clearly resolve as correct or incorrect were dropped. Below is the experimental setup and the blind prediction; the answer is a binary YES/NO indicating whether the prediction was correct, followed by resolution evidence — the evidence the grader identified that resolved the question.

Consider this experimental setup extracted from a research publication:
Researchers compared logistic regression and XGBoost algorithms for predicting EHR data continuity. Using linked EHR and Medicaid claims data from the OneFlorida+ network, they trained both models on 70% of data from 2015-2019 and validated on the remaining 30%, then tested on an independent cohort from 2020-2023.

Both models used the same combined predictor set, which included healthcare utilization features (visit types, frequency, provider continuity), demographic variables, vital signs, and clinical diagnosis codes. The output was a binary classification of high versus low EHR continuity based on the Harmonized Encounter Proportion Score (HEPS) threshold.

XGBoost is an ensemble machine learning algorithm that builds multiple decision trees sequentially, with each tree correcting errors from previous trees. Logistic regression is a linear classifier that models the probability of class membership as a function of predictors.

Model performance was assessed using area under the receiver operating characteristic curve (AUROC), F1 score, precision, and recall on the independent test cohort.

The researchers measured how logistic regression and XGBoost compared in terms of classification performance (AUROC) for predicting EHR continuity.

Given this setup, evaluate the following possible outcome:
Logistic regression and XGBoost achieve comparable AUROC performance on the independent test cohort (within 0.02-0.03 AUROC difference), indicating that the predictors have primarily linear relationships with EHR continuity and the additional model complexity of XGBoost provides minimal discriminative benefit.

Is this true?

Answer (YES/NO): NO